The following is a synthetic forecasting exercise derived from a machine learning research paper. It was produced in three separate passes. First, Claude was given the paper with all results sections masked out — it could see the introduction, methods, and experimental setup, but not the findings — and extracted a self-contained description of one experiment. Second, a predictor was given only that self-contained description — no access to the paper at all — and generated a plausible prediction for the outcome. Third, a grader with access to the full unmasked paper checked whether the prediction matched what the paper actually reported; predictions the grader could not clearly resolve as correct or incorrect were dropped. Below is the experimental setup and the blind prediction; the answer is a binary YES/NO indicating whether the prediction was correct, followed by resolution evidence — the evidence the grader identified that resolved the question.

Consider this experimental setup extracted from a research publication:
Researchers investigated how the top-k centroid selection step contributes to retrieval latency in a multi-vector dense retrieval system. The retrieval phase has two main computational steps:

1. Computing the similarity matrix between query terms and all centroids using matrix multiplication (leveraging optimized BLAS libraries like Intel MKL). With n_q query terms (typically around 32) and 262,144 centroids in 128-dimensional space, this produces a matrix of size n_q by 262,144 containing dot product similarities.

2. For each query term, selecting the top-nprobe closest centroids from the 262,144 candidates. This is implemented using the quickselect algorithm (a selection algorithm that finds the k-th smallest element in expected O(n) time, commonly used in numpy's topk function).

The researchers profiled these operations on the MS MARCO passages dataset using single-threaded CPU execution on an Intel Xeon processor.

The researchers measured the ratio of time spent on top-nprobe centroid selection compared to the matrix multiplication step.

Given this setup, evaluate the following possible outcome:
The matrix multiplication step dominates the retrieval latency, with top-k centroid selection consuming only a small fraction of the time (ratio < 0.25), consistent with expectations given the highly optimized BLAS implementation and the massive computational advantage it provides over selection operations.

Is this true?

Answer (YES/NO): NO